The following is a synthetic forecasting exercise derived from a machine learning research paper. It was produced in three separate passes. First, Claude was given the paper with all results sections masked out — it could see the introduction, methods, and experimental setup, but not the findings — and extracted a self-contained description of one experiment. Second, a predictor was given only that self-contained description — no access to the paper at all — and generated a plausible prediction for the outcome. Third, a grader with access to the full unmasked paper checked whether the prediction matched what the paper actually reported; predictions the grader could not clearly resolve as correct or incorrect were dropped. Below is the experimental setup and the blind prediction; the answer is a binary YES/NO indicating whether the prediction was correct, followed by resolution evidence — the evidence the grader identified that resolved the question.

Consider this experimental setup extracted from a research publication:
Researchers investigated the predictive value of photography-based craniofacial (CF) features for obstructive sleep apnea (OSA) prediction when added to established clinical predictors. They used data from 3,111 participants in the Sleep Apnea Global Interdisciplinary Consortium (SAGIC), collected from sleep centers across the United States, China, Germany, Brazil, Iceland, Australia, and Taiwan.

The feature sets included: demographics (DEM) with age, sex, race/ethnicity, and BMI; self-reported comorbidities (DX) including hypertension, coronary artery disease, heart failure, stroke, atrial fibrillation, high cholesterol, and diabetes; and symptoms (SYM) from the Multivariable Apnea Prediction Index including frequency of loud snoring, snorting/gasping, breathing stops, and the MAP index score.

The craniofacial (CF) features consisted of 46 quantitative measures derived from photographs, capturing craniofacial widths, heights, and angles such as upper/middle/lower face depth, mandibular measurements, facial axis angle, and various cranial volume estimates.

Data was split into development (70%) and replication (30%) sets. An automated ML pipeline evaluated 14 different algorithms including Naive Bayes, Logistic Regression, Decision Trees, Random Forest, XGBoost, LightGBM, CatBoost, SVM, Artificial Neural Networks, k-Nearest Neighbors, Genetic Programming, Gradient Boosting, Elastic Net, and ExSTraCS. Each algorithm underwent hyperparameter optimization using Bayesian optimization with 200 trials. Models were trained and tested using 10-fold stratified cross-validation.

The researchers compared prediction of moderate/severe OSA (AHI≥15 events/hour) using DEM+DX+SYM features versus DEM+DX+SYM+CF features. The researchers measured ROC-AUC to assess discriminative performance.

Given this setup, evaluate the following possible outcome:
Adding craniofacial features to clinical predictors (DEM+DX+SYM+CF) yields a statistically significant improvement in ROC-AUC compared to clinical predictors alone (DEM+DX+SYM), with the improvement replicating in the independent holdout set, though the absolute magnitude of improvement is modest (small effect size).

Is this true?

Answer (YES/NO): YES